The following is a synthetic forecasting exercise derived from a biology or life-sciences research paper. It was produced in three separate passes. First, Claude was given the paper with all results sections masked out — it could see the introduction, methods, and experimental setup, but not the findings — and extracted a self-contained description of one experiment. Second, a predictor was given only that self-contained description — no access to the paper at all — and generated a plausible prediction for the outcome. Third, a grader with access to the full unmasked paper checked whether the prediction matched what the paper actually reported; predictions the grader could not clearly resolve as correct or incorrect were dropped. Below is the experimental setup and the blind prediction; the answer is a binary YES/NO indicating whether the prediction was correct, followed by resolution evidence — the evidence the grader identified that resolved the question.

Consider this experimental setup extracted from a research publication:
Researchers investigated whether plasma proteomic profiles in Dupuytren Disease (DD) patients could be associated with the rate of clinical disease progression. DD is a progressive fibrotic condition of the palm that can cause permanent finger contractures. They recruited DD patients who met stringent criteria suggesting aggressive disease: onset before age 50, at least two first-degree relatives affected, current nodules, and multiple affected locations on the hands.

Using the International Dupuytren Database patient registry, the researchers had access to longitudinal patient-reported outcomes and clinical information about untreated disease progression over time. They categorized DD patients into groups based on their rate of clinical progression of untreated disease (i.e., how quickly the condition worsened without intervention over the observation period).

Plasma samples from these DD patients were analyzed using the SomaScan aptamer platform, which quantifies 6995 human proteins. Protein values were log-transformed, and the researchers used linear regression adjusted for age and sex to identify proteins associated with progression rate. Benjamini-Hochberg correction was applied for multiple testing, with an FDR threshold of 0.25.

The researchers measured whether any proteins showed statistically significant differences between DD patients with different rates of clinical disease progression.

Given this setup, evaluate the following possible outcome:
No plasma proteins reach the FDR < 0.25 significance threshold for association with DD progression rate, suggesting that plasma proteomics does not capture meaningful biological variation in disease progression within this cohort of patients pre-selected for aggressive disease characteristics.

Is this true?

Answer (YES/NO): NO